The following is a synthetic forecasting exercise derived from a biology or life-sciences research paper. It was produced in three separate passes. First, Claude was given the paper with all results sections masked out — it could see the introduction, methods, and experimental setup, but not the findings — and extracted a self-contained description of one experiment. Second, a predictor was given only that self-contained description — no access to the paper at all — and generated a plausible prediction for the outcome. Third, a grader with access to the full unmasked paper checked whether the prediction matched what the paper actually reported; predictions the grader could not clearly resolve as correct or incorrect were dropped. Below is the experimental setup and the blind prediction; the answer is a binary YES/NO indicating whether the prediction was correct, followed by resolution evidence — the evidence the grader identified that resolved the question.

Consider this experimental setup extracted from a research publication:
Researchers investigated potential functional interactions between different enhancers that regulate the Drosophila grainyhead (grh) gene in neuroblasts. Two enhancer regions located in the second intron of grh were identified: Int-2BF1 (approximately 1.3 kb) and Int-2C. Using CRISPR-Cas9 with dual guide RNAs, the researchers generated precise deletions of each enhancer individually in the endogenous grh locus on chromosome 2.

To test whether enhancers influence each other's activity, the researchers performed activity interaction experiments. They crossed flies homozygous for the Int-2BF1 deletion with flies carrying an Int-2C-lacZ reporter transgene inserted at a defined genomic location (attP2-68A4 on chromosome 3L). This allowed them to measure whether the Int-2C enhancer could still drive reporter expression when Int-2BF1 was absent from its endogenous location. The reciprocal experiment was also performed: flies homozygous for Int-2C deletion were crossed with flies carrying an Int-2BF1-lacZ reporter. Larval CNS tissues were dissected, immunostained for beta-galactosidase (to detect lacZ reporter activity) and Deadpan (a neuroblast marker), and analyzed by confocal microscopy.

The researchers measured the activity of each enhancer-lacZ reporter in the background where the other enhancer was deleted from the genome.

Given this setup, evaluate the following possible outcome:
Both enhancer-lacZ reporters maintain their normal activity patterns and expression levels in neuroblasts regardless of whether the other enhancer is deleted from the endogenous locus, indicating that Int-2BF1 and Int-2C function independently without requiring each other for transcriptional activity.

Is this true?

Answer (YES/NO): NO